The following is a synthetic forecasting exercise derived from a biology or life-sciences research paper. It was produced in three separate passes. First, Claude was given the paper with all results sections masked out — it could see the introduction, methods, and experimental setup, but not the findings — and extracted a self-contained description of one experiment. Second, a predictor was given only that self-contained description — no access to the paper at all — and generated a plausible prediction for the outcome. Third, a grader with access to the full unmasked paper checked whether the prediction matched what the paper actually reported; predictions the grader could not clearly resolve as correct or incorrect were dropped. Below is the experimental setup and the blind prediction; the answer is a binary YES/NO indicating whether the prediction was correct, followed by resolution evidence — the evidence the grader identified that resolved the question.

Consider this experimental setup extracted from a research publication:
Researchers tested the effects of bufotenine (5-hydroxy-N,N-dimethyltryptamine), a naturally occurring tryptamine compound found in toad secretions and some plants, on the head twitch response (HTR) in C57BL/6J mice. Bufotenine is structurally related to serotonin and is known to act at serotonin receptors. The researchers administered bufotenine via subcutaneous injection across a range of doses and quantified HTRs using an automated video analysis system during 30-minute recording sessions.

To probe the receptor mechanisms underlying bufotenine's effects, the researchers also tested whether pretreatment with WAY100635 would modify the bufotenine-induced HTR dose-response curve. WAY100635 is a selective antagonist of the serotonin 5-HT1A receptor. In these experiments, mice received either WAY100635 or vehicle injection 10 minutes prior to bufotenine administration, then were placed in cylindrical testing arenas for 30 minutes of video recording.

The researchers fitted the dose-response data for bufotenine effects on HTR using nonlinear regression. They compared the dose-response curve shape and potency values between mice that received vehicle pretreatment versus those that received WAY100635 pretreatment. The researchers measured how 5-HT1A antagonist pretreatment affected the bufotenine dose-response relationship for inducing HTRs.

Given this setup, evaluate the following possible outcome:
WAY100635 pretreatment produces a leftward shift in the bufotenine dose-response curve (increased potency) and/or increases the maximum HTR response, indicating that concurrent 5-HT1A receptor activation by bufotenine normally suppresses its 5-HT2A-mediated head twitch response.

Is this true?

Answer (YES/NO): YES